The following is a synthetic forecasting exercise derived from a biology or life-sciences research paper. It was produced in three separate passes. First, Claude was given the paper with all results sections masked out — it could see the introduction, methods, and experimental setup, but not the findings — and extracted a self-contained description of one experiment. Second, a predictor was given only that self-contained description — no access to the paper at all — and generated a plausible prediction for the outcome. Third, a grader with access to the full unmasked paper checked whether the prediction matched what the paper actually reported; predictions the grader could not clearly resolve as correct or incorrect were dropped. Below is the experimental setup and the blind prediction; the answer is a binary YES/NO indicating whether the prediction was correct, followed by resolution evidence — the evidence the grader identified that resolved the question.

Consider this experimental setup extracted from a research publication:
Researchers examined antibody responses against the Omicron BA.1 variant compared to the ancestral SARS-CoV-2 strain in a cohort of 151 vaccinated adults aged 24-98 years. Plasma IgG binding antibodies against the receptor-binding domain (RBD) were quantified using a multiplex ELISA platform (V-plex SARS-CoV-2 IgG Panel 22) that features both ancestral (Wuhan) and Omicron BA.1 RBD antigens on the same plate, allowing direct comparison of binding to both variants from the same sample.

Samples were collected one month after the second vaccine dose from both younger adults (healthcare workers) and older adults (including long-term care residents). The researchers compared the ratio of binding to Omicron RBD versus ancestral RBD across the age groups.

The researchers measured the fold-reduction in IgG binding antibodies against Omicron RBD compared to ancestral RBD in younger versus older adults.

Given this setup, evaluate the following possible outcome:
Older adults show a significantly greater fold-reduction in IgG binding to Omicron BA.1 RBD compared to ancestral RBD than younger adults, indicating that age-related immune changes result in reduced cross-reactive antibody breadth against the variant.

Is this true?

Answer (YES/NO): NO